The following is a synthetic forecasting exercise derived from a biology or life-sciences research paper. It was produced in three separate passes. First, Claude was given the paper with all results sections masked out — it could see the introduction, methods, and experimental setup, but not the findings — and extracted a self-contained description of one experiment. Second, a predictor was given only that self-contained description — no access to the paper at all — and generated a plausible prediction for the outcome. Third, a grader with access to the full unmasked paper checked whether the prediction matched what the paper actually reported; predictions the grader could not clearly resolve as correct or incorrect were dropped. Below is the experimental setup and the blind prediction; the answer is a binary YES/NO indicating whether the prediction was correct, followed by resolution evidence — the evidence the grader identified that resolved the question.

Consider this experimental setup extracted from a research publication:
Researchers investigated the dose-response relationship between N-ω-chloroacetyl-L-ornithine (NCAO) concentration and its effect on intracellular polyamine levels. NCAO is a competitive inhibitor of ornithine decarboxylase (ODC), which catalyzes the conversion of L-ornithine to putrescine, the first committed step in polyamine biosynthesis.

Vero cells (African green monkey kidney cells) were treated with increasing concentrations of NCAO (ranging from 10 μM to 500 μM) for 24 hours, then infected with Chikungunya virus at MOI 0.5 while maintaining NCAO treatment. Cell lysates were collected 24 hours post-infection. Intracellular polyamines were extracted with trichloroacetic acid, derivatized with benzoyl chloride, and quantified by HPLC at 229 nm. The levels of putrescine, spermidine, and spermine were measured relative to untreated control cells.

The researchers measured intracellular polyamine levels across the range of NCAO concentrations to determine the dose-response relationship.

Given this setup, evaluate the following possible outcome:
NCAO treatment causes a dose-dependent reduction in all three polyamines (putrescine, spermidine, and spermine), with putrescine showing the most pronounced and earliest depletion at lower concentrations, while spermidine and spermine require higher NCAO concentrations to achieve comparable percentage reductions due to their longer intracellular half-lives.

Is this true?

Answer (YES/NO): NO